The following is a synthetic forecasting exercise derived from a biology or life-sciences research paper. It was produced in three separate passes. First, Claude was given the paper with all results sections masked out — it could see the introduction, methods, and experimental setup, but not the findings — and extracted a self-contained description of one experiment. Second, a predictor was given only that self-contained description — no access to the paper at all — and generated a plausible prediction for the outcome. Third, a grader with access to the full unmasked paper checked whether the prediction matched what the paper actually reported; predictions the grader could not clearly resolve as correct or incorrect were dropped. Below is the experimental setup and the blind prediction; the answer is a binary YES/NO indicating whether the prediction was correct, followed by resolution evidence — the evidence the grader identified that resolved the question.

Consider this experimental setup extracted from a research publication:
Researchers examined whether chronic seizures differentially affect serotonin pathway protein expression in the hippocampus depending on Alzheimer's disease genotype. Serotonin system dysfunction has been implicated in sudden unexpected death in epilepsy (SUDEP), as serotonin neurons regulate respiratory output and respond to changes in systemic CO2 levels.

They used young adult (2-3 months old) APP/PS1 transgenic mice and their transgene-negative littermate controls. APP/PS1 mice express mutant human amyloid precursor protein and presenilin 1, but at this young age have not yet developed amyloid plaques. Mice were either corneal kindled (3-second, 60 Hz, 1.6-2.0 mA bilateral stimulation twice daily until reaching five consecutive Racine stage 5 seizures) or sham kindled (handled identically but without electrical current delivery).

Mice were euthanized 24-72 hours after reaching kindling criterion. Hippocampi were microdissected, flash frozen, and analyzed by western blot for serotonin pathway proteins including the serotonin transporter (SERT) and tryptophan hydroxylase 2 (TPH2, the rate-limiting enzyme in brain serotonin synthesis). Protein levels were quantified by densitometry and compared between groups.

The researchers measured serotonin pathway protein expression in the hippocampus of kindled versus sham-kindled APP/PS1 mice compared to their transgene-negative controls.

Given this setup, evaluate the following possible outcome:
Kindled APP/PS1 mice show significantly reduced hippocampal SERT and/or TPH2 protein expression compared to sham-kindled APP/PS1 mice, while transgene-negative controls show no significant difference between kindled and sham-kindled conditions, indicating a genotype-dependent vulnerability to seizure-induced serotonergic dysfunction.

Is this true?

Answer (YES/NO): YES